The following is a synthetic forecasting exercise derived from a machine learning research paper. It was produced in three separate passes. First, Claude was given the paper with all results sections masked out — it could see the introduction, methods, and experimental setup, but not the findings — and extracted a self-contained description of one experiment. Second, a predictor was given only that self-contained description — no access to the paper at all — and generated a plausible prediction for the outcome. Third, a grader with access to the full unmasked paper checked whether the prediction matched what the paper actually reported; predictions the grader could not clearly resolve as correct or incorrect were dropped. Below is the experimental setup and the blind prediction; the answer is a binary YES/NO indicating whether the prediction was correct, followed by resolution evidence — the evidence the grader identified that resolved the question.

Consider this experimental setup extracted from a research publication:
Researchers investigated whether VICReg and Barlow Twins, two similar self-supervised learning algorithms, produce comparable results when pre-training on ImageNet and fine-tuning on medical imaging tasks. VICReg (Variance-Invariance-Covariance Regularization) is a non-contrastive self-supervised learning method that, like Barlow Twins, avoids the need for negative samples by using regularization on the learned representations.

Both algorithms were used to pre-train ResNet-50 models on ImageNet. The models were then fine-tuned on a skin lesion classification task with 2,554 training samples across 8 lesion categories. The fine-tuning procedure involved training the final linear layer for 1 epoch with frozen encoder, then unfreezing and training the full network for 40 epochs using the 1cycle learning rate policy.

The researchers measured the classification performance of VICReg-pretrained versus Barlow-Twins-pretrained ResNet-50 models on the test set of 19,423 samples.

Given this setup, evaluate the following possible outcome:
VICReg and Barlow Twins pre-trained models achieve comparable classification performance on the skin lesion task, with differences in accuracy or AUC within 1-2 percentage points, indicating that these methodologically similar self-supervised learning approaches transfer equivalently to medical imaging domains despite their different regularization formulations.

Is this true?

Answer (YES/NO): YES